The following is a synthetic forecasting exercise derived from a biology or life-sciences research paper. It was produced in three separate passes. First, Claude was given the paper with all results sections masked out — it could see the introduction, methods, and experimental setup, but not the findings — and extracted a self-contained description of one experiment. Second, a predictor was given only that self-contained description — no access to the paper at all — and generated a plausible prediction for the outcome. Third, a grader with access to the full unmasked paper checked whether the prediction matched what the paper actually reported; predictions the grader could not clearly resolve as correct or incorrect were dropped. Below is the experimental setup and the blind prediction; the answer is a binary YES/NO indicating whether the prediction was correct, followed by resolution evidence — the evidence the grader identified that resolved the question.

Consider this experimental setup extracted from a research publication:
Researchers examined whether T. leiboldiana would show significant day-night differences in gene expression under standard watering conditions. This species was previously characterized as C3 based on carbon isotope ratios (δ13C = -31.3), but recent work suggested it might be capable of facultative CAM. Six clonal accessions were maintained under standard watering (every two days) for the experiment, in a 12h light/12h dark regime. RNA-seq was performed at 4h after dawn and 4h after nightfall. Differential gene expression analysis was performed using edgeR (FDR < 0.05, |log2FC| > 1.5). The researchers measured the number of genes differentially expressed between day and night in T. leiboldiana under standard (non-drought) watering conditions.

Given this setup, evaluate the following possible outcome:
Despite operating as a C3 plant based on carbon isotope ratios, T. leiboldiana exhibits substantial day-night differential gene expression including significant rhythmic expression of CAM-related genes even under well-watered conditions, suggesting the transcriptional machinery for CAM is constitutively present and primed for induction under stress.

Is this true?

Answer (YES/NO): NO